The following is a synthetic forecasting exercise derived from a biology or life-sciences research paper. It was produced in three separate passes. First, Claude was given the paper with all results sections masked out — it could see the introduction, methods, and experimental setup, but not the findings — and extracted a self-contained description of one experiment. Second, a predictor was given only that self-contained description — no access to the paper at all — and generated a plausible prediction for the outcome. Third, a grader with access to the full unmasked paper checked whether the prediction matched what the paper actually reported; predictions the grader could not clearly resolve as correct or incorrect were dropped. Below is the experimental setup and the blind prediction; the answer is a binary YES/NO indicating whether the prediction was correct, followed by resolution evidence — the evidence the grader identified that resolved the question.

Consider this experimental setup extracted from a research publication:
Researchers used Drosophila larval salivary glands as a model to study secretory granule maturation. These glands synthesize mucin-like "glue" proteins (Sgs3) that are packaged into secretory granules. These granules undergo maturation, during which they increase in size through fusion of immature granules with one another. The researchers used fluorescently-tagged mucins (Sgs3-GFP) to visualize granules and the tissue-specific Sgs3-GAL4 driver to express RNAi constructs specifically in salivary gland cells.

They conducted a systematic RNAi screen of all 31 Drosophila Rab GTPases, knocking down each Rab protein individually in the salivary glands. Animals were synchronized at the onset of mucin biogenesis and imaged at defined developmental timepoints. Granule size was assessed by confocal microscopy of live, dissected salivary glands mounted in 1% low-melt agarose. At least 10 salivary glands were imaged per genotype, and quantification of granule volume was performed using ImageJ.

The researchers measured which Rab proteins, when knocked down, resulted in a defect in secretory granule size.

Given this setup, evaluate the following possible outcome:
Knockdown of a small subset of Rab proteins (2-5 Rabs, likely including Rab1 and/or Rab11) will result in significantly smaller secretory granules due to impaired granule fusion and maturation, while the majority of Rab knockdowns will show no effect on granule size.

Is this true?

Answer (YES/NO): YES